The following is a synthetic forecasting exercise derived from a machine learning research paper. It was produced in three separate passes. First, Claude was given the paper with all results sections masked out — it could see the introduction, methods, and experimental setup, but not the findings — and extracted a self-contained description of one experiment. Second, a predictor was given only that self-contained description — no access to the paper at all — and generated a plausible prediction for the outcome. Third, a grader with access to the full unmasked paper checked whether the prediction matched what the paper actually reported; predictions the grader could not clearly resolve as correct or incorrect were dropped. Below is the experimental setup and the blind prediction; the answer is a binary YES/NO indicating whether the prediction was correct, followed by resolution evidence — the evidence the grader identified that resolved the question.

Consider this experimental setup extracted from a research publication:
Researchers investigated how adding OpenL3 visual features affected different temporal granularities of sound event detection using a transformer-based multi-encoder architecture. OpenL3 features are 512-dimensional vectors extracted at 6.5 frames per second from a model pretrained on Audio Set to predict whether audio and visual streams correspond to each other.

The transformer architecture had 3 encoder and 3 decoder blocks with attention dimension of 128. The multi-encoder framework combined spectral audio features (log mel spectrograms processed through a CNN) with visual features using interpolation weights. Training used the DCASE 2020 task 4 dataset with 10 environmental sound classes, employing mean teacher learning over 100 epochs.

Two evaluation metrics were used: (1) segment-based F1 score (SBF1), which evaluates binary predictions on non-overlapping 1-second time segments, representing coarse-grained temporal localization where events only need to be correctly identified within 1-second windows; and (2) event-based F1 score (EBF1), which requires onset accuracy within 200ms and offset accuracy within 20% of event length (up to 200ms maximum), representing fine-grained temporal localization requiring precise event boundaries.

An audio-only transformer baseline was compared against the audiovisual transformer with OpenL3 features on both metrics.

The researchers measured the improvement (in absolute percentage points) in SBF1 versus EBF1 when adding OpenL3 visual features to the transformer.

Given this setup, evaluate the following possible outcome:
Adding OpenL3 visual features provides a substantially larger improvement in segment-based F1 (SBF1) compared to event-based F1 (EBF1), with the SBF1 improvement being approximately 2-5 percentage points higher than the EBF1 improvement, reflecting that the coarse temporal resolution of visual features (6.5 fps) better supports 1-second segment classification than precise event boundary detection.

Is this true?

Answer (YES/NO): NO